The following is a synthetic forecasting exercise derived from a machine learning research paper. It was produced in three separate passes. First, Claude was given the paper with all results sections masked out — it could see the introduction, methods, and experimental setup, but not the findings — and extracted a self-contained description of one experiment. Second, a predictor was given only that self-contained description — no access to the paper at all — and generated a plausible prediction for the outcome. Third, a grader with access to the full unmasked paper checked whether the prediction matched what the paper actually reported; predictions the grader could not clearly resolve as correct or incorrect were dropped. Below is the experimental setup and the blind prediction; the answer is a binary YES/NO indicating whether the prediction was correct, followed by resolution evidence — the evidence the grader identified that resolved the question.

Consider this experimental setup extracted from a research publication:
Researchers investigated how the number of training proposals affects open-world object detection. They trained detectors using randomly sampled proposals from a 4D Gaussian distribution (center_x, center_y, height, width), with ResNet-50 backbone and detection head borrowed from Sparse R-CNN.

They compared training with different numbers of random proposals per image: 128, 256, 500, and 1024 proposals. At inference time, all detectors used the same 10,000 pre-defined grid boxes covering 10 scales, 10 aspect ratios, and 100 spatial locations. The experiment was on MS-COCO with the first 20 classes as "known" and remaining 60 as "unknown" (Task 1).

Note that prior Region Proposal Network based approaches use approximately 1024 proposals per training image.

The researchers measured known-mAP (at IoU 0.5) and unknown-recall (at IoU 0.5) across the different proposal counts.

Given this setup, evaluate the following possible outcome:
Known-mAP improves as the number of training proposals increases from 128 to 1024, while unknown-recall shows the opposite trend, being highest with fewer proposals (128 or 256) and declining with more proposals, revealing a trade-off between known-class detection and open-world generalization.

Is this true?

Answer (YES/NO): NO